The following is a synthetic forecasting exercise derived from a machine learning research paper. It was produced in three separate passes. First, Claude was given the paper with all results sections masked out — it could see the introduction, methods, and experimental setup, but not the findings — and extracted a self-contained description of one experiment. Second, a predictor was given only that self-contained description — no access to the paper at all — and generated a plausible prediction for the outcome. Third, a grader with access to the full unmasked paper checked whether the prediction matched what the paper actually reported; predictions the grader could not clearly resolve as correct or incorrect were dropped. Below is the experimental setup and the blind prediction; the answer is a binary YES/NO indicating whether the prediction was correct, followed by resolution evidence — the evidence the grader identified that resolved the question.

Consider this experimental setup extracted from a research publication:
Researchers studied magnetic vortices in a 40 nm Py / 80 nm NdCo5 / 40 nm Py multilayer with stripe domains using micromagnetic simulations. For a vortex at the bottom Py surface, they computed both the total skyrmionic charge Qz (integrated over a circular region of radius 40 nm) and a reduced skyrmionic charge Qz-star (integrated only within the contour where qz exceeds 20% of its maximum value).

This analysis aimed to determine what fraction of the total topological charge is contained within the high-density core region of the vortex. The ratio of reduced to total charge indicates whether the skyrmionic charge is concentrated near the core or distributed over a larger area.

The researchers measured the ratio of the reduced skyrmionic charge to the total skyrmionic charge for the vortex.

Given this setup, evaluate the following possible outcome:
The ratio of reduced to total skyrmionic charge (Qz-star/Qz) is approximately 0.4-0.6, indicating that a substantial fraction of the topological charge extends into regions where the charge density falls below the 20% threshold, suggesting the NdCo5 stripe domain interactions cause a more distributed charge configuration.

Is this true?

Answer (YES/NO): YES